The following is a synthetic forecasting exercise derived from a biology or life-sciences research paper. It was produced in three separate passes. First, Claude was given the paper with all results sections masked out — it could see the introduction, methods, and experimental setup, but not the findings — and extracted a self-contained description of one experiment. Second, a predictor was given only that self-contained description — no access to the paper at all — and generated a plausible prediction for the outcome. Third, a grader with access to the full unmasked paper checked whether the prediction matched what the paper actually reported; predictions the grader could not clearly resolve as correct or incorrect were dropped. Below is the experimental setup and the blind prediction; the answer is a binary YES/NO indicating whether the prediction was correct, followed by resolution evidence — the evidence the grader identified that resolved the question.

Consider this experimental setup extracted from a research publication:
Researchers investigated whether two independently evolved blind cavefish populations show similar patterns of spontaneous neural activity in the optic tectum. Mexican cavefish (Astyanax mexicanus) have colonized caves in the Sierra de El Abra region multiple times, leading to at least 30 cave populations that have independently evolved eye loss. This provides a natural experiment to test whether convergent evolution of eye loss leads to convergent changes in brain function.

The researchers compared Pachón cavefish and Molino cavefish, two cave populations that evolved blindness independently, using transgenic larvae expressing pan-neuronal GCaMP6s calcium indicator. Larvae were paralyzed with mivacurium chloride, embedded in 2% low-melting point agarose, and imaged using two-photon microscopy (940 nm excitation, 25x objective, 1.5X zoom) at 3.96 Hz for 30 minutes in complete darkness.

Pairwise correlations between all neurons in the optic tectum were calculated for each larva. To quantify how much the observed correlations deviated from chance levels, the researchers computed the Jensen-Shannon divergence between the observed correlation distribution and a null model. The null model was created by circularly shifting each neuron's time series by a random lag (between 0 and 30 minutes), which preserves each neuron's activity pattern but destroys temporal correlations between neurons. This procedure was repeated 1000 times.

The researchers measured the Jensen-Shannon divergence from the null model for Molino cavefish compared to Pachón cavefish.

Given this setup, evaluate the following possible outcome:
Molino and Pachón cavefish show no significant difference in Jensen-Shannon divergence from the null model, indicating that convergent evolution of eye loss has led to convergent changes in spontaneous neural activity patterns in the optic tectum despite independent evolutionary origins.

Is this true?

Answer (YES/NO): YES